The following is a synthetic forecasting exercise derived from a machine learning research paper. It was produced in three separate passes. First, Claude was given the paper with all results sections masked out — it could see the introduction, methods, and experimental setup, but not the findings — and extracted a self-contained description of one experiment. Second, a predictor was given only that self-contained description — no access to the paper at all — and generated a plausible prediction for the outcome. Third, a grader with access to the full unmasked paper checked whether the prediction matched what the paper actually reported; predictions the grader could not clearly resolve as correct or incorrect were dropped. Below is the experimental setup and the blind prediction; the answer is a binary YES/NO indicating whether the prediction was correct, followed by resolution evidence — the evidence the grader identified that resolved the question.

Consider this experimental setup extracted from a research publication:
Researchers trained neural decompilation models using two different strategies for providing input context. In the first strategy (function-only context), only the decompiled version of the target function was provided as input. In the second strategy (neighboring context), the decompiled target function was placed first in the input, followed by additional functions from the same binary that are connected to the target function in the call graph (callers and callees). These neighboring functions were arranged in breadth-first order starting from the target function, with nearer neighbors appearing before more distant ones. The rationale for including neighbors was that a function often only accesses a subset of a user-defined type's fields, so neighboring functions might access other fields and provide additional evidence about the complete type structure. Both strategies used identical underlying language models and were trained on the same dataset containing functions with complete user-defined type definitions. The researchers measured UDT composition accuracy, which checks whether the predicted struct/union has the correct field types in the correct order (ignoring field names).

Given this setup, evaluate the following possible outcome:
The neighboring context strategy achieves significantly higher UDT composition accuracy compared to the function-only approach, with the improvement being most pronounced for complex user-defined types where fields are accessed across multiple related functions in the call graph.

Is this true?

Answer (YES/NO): NO